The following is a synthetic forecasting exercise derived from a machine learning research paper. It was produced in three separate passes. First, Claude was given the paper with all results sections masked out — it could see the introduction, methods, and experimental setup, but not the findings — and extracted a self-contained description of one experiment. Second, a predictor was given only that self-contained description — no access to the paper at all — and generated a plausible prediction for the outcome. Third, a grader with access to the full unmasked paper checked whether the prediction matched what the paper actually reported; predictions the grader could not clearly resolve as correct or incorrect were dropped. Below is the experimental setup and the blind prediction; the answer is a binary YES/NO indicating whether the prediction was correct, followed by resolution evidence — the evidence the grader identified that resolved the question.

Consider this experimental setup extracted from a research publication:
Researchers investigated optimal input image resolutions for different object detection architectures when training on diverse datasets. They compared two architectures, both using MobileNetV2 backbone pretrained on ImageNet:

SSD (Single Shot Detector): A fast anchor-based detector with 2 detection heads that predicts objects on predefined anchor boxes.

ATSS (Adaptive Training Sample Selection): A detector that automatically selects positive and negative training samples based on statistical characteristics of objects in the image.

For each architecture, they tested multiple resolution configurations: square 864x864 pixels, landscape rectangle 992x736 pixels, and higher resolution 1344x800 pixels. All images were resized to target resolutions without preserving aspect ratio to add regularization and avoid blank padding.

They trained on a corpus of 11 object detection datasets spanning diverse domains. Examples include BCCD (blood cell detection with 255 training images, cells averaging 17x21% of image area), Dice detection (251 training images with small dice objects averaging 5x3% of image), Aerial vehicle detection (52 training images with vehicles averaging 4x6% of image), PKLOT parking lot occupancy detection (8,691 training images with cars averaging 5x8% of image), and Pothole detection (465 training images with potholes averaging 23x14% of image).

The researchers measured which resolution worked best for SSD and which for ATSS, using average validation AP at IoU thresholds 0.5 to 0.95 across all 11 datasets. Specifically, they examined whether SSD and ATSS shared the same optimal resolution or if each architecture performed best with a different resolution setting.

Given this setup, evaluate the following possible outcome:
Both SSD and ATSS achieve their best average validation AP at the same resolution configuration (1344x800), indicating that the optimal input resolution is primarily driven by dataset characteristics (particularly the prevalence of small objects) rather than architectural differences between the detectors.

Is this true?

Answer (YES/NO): NO